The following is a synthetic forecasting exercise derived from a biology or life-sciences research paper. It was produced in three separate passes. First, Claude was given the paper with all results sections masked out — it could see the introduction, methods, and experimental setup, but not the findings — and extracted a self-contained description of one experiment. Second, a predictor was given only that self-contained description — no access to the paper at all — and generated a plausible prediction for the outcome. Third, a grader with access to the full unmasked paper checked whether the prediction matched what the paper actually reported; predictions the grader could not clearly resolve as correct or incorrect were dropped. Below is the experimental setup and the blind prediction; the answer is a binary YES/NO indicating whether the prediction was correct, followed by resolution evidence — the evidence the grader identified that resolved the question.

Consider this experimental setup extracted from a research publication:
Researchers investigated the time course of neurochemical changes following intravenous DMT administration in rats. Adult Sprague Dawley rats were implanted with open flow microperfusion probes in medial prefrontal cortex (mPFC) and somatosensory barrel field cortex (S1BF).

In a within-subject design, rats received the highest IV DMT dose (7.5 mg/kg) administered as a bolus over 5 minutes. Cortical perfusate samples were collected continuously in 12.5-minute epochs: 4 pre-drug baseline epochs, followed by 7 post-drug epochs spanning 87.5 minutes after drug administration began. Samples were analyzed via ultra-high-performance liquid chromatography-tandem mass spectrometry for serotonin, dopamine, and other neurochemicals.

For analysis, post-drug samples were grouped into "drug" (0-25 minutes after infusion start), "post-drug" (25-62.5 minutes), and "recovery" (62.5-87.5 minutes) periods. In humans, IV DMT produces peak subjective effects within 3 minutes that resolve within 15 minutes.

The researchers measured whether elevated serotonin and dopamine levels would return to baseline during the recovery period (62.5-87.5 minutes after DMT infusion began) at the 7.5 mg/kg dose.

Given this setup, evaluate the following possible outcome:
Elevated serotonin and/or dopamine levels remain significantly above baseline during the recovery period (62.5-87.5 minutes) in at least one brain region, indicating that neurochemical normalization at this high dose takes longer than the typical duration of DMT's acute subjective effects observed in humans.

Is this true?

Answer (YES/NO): NO